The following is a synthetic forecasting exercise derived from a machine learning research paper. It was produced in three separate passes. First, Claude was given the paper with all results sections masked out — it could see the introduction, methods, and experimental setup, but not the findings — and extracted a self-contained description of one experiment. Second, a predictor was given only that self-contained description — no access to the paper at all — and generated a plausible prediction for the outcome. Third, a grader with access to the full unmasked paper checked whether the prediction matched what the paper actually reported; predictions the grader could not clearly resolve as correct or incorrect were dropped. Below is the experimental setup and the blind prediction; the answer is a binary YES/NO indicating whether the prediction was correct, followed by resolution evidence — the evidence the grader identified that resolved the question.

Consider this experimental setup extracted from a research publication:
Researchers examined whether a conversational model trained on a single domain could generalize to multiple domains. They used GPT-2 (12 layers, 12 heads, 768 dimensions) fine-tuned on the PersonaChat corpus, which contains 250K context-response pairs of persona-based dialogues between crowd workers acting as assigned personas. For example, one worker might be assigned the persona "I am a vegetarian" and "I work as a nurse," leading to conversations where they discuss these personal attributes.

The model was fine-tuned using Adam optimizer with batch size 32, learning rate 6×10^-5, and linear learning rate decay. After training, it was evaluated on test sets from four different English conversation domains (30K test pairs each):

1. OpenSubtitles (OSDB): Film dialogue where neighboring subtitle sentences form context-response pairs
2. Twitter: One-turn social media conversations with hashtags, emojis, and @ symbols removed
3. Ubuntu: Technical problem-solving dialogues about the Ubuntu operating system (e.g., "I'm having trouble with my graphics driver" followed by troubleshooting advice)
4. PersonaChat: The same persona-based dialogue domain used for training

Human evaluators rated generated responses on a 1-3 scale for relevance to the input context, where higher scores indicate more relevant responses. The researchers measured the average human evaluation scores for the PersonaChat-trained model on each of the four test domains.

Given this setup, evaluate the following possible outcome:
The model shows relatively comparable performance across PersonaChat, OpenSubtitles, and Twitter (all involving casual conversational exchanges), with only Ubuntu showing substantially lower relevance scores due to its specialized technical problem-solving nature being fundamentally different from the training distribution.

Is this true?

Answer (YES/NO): NO